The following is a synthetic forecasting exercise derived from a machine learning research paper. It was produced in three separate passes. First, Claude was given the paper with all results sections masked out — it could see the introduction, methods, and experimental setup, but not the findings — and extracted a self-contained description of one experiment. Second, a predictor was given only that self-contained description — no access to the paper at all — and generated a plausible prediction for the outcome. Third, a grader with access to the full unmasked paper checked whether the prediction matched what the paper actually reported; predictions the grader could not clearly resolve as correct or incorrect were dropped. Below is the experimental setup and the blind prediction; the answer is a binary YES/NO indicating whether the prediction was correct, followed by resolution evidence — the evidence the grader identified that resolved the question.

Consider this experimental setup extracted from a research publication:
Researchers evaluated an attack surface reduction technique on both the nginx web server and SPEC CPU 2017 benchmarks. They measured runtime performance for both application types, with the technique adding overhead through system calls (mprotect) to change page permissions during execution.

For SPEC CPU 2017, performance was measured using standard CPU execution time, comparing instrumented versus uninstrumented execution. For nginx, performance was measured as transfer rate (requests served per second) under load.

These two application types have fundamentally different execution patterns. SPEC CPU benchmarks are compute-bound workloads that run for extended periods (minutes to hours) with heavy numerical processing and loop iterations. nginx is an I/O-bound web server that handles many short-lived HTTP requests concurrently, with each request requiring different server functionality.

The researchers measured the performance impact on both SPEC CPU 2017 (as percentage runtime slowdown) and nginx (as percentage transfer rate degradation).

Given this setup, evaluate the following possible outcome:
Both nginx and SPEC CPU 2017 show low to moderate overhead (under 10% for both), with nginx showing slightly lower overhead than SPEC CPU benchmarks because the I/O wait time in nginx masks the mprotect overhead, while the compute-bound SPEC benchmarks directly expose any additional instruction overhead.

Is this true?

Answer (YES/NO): YES